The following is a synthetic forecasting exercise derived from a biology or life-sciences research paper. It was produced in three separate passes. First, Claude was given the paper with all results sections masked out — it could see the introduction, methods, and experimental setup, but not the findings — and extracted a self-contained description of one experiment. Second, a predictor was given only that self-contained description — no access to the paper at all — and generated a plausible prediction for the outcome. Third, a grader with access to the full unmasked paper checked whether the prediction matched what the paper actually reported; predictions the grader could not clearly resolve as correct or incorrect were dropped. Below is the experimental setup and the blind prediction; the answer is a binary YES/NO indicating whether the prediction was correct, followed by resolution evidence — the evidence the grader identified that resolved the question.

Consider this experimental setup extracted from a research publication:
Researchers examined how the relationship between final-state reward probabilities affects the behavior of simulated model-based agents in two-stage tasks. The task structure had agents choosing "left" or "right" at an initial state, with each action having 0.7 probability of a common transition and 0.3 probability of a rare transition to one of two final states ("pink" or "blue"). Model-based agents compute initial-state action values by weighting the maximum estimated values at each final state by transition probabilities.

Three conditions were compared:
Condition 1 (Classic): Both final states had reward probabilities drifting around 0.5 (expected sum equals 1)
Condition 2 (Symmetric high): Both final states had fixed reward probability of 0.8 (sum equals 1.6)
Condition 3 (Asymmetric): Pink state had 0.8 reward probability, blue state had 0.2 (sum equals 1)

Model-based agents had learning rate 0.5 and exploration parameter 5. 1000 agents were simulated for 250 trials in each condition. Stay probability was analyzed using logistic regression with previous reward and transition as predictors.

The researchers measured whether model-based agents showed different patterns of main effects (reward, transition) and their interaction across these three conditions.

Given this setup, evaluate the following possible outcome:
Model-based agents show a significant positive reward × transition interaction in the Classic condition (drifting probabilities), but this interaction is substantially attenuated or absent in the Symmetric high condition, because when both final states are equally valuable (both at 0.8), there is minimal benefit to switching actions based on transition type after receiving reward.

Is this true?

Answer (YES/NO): NO